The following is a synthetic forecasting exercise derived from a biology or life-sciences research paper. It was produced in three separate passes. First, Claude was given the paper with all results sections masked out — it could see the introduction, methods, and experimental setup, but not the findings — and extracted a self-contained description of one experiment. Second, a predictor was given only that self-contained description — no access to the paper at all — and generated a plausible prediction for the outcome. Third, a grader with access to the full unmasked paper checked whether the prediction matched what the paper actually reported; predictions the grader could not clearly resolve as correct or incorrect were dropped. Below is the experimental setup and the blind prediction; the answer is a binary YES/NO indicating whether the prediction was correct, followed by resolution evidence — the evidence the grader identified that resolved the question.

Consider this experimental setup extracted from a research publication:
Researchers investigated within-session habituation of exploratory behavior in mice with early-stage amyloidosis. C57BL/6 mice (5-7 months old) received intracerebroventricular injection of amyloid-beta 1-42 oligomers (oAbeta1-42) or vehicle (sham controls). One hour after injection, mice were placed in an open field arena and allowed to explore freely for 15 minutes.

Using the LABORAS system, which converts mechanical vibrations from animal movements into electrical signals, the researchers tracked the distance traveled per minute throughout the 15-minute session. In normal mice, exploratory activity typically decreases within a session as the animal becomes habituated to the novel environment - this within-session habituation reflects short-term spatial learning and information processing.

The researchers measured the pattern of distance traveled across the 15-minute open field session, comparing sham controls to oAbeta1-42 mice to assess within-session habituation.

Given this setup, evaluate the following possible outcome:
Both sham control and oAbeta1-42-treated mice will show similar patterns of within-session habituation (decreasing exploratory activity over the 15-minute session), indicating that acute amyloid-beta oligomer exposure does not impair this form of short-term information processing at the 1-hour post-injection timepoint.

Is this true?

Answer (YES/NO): YES